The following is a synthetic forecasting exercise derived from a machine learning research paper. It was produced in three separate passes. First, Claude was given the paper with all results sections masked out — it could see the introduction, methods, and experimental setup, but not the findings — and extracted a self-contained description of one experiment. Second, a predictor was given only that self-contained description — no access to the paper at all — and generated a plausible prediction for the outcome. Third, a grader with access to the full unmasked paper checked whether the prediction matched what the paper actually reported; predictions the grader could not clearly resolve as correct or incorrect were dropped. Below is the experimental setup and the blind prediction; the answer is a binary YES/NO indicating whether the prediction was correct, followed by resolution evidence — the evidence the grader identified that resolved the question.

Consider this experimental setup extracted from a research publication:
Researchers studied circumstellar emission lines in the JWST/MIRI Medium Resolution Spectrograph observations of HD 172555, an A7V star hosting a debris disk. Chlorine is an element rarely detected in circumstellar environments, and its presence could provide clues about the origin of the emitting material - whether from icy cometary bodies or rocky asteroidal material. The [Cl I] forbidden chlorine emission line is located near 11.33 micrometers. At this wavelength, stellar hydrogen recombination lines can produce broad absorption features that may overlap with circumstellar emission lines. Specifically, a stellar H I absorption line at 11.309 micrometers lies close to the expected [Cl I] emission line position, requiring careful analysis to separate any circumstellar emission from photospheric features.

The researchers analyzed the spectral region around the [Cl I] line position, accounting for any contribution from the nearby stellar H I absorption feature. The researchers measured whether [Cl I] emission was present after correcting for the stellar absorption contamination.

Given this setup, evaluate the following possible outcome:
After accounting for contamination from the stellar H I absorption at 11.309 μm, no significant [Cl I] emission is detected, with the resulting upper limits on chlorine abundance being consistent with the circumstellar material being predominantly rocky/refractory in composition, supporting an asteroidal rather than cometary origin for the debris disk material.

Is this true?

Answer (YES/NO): NO